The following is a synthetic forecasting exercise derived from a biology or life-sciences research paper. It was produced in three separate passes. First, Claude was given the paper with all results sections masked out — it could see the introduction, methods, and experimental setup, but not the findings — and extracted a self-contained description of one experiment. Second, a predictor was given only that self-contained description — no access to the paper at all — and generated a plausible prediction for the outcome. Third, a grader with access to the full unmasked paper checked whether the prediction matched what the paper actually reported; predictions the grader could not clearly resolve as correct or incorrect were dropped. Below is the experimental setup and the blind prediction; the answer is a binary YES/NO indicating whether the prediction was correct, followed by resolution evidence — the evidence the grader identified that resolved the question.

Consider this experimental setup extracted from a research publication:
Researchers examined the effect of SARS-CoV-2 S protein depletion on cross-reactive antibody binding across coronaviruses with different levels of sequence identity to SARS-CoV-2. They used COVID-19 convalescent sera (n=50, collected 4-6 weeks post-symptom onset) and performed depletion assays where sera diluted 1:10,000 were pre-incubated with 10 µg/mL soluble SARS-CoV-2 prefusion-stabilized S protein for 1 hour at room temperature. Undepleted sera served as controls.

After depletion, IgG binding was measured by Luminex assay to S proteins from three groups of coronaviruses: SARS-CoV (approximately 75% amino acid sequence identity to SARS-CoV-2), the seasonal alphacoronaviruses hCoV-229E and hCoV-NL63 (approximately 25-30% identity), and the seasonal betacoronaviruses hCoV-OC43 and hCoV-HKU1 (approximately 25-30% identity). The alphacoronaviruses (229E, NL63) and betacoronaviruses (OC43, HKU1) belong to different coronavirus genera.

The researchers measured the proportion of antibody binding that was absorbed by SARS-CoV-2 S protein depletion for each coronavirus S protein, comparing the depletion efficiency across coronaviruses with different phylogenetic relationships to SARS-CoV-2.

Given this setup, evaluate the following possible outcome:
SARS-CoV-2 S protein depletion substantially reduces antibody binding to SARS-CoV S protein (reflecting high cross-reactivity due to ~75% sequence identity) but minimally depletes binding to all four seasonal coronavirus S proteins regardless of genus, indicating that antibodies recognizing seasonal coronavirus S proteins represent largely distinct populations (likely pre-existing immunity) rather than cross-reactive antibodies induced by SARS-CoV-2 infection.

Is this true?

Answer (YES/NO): NO